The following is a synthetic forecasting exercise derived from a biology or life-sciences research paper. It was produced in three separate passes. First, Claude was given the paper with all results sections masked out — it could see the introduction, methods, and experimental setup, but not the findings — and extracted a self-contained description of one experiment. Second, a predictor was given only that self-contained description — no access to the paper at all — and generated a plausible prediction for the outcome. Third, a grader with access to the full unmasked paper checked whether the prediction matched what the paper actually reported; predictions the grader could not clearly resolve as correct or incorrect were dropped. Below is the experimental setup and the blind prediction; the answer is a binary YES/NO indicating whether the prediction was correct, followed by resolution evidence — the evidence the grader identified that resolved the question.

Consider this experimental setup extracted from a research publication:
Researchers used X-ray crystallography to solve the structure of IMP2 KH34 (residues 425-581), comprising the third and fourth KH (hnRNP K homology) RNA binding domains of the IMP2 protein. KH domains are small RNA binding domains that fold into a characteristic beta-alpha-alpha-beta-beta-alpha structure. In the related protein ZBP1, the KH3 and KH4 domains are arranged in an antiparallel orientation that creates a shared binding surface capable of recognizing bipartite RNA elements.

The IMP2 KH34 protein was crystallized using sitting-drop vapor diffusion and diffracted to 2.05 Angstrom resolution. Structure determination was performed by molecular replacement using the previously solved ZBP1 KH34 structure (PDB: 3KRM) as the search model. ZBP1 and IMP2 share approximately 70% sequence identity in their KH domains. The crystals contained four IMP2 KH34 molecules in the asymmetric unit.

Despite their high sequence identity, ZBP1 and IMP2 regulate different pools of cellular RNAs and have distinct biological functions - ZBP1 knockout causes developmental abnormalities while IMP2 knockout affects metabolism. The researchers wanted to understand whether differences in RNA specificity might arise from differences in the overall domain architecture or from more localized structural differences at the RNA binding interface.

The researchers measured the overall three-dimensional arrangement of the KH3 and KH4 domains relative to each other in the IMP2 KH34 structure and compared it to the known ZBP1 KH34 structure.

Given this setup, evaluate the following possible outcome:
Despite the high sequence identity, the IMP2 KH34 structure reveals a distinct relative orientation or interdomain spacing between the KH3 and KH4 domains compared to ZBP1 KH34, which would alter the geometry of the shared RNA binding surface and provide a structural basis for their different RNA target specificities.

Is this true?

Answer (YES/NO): NO